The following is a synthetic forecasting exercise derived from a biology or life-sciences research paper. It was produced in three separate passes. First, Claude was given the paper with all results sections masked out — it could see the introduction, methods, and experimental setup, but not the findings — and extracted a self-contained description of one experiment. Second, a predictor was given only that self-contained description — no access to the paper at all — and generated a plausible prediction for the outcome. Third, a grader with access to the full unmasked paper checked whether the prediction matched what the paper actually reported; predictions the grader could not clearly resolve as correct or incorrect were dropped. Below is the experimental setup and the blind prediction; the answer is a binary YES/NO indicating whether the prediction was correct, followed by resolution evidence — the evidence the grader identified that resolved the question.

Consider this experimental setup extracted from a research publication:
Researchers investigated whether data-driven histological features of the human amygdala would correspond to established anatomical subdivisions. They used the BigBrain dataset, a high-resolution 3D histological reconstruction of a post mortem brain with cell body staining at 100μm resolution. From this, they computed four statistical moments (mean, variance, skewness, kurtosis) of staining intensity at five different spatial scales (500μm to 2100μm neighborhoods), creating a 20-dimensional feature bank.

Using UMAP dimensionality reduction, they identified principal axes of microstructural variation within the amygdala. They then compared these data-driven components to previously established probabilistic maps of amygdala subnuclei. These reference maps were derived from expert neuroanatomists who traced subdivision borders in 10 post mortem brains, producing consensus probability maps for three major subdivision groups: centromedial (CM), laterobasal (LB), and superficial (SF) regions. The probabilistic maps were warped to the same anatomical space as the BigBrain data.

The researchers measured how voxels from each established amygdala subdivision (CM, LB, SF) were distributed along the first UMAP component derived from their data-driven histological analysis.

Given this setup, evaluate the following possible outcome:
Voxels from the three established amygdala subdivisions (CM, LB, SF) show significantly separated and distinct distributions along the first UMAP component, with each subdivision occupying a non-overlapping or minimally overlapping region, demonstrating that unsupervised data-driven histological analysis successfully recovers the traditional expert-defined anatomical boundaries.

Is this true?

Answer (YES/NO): YES